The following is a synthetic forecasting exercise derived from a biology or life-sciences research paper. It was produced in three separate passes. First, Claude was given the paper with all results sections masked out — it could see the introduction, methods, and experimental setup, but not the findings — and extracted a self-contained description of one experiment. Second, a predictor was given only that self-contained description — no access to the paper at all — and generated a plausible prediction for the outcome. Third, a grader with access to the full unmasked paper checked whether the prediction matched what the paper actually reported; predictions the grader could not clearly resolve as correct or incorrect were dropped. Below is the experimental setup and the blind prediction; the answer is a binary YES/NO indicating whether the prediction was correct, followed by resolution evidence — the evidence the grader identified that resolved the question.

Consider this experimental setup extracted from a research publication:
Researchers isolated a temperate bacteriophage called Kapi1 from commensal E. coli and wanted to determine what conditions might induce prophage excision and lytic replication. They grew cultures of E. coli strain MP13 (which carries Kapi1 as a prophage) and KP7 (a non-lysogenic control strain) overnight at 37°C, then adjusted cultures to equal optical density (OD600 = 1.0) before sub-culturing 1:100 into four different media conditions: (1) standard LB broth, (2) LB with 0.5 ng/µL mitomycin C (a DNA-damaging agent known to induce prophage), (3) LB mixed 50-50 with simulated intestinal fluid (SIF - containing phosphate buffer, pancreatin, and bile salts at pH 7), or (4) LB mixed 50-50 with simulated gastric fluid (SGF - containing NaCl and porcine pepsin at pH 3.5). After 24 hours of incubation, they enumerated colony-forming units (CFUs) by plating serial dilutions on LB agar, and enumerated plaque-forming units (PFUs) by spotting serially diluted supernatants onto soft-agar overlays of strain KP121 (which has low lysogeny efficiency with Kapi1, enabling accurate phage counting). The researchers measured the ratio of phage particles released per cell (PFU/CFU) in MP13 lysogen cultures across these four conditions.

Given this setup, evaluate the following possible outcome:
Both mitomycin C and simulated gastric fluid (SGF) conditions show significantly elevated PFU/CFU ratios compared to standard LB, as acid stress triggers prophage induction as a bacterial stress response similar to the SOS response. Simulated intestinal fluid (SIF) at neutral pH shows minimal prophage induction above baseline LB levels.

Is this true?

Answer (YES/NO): NO